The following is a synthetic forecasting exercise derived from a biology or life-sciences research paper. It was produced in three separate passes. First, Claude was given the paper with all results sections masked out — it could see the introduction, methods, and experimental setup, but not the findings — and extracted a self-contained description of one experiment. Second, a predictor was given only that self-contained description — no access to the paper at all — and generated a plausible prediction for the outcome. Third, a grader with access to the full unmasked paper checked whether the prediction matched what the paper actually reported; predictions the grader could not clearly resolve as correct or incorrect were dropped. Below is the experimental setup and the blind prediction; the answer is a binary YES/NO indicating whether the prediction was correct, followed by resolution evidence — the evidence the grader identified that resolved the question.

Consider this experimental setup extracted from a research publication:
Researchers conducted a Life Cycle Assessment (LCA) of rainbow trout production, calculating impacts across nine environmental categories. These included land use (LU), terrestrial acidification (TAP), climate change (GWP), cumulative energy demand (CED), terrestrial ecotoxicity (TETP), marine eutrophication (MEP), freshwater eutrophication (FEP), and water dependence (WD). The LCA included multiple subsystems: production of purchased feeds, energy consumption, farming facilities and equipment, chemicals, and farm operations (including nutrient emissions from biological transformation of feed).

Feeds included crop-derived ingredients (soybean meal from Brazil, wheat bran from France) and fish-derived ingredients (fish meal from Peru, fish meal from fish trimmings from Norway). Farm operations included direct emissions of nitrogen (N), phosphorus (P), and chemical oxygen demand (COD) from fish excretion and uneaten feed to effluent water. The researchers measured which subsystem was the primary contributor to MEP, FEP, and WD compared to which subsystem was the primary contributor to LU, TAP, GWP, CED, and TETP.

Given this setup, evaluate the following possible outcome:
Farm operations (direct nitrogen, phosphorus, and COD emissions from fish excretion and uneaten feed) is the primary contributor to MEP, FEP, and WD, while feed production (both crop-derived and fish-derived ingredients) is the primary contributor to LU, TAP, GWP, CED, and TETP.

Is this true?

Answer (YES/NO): YES